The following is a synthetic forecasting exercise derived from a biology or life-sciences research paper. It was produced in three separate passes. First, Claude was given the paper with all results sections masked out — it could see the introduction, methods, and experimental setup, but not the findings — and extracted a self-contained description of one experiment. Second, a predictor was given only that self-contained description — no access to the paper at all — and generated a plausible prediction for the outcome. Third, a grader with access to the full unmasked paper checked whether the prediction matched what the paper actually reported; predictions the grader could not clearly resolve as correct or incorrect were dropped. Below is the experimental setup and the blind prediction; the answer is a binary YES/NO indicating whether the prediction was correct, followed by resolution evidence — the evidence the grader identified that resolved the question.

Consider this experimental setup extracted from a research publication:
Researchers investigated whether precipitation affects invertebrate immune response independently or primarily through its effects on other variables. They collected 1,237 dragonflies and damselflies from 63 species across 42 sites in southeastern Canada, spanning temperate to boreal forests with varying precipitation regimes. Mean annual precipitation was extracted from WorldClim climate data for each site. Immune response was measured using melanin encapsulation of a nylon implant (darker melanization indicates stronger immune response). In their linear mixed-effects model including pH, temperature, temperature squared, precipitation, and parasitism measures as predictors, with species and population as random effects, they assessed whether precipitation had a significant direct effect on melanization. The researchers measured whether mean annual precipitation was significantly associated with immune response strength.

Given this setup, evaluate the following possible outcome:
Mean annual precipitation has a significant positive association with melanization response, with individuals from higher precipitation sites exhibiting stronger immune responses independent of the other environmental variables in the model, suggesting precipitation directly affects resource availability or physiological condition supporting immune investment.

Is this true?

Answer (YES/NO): NO